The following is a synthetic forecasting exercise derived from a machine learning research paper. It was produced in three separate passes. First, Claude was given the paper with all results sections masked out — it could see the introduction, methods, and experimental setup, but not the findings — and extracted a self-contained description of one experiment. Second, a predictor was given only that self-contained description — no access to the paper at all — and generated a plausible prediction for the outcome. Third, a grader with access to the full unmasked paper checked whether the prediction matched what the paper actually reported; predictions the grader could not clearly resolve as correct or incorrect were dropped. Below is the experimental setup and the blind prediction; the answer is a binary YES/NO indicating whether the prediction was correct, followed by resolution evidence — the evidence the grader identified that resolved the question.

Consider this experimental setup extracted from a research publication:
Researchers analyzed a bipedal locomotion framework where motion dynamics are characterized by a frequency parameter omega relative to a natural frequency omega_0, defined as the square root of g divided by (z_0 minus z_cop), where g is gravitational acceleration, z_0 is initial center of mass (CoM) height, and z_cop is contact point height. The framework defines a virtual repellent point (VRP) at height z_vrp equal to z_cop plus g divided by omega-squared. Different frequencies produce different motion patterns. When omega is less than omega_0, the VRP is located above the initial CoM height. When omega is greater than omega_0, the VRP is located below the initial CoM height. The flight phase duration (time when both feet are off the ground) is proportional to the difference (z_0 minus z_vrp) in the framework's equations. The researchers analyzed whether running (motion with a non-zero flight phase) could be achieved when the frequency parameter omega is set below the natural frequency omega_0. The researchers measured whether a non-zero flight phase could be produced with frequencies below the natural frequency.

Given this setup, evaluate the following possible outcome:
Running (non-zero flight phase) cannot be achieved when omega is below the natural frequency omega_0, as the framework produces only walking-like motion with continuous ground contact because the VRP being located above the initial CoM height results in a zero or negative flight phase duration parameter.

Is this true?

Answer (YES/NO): YES